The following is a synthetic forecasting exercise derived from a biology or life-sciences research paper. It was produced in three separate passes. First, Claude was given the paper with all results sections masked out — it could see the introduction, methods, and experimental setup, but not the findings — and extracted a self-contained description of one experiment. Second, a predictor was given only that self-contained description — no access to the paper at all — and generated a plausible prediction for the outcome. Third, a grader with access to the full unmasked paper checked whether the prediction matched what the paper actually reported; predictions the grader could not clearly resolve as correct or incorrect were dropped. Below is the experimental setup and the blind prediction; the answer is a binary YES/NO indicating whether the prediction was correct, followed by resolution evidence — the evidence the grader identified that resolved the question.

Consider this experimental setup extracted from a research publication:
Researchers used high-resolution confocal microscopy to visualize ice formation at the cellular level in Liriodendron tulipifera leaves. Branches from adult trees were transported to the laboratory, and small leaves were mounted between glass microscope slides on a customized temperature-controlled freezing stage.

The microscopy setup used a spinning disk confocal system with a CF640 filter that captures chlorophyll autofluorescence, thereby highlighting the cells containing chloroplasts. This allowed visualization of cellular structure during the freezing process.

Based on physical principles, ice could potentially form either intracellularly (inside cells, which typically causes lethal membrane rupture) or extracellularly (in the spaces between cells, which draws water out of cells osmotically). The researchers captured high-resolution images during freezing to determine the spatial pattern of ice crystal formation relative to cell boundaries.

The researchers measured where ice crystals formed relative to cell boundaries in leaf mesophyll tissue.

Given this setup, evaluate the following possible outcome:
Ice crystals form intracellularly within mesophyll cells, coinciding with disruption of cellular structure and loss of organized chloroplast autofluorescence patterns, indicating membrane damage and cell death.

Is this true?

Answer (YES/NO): NO